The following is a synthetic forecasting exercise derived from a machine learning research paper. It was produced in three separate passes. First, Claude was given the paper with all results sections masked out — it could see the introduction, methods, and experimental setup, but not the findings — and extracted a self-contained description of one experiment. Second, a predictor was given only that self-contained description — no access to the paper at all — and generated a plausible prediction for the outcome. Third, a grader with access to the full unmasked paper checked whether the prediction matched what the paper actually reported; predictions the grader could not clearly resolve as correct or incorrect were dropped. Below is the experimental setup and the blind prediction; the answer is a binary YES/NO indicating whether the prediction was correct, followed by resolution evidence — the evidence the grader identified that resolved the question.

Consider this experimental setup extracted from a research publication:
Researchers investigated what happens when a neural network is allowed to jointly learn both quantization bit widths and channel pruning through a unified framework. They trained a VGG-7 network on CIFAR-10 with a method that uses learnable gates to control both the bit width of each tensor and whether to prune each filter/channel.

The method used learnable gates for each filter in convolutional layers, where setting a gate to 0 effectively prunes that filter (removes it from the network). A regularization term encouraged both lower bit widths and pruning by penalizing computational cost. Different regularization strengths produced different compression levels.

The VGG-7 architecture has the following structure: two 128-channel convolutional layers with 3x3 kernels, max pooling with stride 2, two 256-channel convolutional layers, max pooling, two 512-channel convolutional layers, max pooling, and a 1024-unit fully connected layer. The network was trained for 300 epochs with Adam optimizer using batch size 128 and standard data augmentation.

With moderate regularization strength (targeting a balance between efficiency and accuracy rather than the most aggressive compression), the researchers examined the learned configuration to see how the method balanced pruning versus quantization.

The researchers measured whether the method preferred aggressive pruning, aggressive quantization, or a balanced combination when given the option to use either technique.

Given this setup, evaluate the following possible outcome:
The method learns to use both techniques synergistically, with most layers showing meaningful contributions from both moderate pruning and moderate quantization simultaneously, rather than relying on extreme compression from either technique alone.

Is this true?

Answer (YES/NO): NO